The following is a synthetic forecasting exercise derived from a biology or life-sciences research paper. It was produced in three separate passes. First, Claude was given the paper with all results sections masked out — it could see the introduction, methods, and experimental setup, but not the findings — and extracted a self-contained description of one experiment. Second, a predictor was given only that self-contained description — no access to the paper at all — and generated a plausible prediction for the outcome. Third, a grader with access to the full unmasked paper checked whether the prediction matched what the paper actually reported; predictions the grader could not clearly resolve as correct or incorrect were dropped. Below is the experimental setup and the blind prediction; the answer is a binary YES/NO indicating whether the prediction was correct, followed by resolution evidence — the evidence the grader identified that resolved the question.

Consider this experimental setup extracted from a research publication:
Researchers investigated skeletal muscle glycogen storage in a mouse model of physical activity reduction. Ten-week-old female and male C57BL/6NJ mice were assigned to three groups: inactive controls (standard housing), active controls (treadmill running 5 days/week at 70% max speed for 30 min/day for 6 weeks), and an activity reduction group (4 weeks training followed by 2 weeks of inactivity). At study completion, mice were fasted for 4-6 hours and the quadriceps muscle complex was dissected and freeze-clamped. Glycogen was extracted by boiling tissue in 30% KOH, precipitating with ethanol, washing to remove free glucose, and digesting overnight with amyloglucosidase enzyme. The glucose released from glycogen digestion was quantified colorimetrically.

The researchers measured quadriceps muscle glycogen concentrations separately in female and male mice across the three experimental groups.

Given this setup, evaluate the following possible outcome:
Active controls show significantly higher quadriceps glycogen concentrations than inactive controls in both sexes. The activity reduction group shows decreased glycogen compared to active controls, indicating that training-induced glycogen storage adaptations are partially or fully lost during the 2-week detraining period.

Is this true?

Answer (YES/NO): NO